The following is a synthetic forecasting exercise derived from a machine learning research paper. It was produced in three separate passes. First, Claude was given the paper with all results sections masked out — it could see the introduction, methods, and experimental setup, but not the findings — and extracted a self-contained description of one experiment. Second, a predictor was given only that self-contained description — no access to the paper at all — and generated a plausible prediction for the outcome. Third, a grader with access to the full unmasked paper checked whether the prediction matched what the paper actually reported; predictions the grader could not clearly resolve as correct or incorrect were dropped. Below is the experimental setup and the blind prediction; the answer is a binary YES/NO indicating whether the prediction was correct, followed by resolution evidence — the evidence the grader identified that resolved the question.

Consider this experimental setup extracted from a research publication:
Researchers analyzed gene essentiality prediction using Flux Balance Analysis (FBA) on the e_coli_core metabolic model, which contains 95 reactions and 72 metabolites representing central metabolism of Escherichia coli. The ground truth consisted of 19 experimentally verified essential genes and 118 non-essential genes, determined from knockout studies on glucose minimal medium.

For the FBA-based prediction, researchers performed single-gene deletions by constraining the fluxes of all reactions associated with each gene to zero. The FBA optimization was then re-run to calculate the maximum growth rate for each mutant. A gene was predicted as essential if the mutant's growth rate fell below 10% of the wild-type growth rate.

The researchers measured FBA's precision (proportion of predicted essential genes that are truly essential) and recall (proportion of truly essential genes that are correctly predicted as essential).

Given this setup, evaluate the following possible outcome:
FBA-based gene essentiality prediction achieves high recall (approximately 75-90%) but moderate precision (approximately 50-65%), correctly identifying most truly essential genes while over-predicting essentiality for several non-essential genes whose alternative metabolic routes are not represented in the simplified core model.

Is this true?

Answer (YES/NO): NO